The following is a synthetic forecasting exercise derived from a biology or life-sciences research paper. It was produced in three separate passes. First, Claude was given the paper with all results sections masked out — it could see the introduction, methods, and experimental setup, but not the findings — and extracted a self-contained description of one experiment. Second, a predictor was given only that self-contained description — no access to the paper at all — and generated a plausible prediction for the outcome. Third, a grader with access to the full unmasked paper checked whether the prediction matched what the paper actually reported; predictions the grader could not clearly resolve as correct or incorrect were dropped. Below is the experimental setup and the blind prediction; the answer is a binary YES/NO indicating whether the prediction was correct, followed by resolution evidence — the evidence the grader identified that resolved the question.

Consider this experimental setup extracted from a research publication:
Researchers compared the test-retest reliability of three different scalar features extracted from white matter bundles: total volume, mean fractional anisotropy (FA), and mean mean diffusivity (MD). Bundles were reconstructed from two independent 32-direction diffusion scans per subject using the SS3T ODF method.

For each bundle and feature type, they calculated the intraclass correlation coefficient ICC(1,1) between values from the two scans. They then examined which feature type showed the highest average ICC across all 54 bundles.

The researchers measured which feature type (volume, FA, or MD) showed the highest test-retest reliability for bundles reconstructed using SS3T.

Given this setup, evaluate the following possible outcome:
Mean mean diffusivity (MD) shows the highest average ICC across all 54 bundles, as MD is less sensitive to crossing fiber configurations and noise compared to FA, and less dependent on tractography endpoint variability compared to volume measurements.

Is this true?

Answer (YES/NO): NO